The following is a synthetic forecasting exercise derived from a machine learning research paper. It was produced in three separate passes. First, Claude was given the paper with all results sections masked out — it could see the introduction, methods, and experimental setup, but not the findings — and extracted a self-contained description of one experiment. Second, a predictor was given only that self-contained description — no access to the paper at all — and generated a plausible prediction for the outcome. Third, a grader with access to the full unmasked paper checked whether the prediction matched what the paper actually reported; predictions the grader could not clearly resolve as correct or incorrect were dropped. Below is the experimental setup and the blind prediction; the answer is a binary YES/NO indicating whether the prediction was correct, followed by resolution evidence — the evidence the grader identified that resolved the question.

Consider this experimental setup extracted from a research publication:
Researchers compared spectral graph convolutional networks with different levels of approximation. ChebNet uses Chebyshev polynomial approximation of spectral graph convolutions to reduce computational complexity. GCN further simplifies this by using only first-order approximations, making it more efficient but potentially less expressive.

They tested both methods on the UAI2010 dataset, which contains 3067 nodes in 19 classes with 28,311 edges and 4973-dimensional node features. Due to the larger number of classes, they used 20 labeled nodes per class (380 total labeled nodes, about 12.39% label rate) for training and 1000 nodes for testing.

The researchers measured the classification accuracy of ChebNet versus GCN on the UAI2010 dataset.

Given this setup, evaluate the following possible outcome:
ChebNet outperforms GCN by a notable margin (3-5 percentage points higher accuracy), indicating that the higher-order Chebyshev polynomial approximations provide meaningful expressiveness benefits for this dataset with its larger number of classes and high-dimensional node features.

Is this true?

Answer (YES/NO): NO